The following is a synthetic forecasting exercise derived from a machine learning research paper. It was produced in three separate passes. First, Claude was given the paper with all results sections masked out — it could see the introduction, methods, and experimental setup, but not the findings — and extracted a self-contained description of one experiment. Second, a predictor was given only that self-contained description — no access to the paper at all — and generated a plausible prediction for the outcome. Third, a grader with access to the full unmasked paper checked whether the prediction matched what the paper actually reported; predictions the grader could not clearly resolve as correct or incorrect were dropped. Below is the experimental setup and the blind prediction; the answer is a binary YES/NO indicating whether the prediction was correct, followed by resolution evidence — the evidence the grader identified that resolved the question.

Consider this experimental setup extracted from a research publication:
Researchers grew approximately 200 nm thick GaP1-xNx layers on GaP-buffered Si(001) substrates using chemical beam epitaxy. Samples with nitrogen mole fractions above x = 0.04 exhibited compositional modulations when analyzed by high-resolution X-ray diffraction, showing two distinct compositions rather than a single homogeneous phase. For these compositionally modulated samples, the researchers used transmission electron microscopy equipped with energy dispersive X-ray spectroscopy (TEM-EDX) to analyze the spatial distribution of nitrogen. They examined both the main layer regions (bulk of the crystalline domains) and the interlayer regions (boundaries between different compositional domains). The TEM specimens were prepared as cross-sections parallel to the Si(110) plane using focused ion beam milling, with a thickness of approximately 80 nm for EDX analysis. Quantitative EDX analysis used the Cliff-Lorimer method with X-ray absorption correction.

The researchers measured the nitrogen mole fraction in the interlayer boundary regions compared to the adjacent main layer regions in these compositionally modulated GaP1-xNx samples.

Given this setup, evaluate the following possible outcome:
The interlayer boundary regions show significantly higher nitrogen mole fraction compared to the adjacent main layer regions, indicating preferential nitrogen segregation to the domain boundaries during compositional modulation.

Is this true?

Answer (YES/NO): YES